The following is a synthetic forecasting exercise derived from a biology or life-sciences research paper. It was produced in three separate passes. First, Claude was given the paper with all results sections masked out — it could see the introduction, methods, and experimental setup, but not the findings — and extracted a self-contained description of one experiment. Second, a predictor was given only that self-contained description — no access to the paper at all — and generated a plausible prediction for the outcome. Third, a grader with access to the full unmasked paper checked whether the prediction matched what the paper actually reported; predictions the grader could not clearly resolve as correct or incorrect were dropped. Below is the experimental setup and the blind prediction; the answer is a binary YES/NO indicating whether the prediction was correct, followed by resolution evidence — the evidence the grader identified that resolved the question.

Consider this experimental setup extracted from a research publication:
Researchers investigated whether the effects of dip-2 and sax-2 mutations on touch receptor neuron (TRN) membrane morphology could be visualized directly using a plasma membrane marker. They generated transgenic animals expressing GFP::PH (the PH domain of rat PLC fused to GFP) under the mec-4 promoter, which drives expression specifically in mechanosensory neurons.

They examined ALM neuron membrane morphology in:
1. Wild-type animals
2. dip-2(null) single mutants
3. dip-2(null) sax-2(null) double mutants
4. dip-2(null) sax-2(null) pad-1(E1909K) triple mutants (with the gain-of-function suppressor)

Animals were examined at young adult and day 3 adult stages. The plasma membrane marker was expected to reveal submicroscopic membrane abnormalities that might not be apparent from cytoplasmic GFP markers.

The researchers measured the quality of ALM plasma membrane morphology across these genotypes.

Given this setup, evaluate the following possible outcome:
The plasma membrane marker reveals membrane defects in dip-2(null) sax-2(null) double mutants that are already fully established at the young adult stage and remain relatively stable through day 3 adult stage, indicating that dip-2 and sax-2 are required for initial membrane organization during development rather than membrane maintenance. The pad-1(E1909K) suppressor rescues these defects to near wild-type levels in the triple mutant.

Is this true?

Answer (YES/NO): NO